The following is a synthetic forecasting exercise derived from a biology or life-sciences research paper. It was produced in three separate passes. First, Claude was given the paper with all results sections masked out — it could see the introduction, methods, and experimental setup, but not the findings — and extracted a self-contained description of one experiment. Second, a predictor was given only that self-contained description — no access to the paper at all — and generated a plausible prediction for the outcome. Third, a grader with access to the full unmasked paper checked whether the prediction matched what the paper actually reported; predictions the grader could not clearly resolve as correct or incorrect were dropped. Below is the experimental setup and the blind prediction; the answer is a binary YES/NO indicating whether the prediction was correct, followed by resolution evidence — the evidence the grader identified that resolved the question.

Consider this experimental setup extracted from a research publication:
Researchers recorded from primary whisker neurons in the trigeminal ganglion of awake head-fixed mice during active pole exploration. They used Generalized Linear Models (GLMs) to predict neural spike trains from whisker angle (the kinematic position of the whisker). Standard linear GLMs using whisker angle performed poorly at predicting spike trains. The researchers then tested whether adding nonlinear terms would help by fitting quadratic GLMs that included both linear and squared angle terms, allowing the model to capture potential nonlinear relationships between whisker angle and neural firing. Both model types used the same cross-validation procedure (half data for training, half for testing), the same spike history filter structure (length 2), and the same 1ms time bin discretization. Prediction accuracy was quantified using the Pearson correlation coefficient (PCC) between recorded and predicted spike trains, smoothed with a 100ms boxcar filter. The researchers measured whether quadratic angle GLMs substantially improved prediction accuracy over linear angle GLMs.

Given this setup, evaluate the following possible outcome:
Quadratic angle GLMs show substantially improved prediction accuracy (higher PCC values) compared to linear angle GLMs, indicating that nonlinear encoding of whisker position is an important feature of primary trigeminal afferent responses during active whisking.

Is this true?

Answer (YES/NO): NO